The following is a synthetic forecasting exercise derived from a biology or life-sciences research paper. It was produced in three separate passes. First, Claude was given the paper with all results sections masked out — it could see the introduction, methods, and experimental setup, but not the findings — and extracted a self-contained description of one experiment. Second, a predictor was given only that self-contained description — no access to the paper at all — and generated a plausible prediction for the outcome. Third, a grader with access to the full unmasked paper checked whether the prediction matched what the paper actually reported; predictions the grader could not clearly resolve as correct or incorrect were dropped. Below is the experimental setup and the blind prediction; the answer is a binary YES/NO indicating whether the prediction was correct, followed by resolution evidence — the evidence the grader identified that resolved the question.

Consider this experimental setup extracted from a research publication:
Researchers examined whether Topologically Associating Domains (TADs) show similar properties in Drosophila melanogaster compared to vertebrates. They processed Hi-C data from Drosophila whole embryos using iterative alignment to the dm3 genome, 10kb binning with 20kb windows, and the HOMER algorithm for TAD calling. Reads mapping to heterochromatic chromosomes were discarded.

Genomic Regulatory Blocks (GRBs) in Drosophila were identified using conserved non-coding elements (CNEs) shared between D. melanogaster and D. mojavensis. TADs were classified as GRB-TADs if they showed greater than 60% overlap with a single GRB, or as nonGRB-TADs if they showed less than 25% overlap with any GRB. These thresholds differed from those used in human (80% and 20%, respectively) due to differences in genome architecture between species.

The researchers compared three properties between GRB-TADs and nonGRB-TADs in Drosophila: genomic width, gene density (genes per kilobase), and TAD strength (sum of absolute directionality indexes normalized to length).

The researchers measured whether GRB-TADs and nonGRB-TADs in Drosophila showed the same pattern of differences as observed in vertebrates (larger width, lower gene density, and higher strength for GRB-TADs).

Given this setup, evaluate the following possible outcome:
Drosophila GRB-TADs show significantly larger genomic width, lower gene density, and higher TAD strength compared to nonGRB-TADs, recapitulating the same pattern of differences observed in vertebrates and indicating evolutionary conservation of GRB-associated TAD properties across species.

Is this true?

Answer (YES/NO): YES